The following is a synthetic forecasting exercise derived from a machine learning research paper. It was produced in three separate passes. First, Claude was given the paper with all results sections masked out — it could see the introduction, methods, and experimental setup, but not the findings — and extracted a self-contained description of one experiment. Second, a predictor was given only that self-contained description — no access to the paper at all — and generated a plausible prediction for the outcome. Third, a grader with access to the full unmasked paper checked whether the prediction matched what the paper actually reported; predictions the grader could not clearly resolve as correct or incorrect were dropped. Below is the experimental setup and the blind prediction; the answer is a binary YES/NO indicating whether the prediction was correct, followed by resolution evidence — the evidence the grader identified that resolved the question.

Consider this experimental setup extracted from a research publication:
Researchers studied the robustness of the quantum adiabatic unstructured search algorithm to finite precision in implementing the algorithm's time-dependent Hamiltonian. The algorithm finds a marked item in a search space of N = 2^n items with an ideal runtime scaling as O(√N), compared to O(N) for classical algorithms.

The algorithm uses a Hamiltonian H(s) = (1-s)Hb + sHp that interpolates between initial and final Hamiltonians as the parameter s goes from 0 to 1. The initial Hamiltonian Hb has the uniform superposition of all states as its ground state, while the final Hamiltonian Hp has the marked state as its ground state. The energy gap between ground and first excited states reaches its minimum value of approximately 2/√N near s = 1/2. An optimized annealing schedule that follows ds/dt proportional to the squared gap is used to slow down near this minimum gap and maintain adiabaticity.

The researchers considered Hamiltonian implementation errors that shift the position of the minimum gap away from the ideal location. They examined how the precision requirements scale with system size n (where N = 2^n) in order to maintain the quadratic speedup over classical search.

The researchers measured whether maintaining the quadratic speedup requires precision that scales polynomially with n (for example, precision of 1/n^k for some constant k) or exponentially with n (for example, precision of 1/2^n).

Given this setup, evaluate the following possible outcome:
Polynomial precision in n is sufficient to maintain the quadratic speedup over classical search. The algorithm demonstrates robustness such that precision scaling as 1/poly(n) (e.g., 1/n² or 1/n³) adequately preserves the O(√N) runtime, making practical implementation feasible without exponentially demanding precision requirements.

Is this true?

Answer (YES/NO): NO